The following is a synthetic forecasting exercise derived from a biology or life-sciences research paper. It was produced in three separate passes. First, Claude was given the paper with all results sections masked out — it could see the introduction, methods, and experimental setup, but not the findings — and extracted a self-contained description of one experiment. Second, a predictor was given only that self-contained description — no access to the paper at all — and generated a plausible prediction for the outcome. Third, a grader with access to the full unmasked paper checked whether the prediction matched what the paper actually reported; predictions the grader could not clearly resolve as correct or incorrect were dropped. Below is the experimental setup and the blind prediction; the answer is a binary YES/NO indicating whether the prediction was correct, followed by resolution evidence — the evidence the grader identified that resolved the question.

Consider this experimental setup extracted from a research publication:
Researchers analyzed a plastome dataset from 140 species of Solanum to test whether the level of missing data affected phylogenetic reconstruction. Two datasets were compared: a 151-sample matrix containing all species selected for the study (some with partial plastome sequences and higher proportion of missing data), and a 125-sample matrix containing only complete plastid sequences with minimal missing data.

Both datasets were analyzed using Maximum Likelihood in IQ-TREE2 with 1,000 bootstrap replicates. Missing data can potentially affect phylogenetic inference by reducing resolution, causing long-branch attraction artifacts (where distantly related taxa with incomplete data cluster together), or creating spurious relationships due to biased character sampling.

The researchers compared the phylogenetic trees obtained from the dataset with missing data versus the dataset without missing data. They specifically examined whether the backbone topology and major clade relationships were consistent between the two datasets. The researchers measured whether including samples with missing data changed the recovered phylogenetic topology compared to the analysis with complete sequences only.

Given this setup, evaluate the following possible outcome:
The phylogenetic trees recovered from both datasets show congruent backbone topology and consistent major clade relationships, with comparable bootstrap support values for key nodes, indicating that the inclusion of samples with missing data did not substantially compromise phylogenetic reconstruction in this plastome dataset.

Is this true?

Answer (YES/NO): YES